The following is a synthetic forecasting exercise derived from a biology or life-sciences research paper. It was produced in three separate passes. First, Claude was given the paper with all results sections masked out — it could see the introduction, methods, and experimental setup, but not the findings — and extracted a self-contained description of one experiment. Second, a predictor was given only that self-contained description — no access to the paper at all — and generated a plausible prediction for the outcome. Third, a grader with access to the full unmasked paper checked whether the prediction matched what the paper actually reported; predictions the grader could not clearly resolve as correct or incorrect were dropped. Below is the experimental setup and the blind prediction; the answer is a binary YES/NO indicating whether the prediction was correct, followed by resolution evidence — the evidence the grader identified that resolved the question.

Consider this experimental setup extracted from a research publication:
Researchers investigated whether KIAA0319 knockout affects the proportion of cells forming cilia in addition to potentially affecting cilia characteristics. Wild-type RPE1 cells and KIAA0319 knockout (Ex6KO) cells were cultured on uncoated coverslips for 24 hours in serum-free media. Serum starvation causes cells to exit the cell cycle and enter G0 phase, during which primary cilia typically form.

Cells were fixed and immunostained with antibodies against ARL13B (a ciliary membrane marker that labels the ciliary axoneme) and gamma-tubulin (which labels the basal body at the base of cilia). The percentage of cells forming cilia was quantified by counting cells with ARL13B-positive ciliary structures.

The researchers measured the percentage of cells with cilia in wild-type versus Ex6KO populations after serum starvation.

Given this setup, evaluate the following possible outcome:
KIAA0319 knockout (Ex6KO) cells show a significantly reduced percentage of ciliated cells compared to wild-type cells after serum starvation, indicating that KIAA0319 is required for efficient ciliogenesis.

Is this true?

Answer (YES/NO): NO